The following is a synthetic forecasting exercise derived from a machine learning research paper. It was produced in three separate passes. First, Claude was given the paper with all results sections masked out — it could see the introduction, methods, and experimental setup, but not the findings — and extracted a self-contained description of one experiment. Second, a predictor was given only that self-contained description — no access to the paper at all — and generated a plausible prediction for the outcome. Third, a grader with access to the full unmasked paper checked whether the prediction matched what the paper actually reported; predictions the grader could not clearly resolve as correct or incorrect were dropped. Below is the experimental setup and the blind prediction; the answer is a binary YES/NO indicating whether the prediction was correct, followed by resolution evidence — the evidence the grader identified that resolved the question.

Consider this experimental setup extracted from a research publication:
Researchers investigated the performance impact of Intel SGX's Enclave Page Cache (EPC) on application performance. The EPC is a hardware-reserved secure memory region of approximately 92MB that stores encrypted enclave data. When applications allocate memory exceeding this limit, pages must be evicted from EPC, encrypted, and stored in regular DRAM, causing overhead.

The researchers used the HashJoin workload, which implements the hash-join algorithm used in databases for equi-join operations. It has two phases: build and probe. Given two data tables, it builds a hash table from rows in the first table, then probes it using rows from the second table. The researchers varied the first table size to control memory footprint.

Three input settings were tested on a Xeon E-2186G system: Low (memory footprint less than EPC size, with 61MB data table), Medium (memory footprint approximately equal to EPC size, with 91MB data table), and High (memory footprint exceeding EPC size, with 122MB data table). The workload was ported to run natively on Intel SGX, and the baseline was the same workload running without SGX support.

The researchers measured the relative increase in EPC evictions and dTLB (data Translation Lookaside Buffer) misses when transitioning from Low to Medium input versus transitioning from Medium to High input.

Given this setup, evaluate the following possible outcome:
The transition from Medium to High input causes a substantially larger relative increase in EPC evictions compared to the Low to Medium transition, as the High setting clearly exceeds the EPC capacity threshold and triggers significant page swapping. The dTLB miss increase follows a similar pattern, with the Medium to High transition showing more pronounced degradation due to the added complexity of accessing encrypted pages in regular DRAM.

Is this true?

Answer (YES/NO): NO